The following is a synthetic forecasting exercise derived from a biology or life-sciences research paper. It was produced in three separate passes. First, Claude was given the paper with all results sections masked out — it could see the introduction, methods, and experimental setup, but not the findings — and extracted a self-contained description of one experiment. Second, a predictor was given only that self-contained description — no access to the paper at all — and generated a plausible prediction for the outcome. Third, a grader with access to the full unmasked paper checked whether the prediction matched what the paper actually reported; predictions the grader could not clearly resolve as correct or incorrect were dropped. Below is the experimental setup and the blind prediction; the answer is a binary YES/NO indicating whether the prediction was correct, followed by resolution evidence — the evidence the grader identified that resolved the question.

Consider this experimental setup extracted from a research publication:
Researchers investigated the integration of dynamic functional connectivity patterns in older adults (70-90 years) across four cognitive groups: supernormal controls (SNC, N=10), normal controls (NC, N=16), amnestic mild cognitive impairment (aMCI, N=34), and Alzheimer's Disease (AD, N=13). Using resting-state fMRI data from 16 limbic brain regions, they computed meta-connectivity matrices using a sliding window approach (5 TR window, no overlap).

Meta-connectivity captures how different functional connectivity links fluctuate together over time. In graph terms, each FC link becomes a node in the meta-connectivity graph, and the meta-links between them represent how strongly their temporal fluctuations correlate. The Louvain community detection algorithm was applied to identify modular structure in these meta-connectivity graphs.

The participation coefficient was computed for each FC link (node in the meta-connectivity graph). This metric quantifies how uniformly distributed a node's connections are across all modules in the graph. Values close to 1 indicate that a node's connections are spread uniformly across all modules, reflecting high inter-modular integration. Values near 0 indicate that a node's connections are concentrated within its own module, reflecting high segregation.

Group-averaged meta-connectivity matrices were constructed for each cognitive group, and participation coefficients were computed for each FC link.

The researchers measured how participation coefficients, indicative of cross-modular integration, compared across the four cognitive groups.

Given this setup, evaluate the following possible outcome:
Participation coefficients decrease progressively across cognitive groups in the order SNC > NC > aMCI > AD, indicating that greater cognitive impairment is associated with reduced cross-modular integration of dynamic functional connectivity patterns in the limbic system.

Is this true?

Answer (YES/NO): YES